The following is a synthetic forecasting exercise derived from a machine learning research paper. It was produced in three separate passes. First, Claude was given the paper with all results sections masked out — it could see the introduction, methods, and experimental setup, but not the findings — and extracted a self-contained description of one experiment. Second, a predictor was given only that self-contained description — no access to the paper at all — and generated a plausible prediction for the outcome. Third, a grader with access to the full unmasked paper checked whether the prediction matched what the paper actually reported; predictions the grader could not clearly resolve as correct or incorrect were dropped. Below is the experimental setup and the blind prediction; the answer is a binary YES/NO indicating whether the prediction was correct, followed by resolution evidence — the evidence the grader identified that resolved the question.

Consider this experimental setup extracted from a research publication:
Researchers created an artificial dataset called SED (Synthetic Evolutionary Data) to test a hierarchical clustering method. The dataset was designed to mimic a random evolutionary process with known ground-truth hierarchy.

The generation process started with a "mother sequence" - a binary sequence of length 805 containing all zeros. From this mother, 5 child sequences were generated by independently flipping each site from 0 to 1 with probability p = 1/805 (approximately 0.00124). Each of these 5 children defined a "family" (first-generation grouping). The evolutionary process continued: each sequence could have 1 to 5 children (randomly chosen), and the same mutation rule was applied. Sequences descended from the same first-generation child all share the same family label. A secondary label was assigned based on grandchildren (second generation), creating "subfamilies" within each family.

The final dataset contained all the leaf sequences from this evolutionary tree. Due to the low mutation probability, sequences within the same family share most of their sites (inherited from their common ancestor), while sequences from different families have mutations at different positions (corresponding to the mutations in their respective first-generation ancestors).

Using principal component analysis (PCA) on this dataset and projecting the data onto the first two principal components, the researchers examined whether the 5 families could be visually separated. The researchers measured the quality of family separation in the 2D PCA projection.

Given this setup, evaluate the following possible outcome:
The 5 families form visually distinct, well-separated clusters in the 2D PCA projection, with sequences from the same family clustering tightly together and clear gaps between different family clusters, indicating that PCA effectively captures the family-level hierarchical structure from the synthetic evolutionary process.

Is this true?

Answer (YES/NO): NO